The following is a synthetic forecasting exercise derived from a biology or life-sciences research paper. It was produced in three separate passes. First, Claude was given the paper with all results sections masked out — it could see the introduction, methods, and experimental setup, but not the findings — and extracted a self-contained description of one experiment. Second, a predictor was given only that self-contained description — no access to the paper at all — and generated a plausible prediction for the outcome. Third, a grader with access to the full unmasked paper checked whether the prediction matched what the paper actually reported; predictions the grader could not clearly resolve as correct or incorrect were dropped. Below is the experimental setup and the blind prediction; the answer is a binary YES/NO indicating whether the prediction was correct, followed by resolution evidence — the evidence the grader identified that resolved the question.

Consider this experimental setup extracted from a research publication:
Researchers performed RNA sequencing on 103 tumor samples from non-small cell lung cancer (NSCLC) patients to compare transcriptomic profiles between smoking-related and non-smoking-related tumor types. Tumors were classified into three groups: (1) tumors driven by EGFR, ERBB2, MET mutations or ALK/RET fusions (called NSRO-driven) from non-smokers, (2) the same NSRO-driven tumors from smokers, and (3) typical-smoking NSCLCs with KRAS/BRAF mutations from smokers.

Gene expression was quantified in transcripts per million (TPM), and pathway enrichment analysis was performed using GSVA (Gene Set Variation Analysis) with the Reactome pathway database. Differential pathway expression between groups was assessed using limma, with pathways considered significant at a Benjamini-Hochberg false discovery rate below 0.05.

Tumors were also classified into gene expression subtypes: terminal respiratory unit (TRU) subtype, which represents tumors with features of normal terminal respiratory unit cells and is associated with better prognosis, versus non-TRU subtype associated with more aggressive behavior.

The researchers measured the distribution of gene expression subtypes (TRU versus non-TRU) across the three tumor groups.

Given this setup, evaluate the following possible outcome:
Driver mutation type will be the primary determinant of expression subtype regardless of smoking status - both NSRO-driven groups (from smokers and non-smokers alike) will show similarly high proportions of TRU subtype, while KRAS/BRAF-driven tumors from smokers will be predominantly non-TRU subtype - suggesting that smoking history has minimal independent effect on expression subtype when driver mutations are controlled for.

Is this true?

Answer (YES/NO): YES